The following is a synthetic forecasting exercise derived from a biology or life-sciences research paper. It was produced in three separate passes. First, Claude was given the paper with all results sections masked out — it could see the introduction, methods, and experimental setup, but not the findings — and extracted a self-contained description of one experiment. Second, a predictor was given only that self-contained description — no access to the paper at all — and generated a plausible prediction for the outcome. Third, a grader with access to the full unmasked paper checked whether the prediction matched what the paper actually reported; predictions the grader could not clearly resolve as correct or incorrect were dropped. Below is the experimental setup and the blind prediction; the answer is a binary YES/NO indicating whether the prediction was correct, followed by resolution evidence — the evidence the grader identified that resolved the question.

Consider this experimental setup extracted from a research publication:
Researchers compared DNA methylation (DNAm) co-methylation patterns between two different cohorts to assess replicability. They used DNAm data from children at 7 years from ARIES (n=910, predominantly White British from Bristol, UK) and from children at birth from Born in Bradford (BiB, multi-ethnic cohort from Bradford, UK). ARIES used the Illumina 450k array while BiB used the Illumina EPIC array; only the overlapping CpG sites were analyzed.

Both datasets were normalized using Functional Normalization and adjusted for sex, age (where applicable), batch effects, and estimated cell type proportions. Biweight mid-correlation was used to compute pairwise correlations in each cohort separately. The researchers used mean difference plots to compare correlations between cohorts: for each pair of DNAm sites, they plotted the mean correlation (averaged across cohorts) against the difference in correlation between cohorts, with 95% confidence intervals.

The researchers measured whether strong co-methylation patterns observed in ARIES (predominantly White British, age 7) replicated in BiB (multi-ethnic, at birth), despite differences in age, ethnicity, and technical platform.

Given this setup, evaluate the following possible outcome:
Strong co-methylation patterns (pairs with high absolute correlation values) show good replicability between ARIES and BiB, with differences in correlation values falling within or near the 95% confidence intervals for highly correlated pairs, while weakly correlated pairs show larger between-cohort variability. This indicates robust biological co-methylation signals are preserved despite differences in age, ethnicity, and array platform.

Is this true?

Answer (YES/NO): NO